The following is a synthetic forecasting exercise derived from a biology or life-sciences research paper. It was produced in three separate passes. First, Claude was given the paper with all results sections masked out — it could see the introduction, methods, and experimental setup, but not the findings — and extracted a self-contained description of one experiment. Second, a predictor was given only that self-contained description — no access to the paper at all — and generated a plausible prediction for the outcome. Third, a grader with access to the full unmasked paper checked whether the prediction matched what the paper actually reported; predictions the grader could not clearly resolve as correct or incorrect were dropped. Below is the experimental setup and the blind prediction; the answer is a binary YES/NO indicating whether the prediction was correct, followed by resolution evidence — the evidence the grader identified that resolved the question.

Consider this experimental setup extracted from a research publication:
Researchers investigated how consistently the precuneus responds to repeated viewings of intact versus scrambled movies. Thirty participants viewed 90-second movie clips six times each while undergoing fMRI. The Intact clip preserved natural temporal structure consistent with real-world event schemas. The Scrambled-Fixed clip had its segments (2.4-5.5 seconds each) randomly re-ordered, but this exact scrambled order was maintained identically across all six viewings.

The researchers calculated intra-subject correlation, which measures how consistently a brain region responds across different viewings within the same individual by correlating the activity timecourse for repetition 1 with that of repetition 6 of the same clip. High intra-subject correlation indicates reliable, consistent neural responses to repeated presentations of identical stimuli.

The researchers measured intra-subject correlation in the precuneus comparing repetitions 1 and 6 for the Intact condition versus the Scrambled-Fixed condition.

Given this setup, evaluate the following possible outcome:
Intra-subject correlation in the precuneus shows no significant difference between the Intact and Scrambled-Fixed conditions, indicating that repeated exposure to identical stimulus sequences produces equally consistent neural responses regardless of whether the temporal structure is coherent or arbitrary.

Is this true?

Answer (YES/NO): NO